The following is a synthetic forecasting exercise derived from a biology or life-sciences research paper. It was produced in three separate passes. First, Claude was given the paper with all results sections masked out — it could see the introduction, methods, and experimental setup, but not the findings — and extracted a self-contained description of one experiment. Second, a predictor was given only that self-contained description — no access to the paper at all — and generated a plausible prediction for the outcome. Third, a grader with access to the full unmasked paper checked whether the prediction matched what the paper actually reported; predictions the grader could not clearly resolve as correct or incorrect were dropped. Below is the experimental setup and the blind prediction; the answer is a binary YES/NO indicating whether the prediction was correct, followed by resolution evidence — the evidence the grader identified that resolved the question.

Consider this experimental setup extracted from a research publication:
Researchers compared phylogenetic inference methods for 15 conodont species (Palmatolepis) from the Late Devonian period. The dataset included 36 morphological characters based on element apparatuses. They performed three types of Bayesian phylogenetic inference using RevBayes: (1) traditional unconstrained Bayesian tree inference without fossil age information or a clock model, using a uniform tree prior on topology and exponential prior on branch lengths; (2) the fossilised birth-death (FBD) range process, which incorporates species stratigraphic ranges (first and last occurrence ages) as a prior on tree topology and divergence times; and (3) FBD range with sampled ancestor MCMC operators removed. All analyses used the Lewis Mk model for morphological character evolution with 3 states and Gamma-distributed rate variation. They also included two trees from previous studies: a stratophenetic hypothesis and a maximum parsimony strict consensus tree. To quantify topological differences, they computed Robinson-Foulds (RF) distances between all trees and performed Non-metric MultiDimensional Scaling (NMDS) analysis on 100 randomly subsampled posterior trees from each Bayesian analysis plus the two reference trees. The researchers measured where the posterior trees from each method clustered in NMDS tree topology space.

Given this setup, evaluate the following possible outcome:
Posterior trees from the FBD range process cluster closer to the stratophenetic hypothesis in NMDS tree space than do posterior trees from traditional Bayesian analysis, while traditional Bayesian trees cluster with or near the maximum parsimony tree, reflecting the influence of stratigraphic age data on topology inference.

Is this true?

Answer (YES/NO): NO